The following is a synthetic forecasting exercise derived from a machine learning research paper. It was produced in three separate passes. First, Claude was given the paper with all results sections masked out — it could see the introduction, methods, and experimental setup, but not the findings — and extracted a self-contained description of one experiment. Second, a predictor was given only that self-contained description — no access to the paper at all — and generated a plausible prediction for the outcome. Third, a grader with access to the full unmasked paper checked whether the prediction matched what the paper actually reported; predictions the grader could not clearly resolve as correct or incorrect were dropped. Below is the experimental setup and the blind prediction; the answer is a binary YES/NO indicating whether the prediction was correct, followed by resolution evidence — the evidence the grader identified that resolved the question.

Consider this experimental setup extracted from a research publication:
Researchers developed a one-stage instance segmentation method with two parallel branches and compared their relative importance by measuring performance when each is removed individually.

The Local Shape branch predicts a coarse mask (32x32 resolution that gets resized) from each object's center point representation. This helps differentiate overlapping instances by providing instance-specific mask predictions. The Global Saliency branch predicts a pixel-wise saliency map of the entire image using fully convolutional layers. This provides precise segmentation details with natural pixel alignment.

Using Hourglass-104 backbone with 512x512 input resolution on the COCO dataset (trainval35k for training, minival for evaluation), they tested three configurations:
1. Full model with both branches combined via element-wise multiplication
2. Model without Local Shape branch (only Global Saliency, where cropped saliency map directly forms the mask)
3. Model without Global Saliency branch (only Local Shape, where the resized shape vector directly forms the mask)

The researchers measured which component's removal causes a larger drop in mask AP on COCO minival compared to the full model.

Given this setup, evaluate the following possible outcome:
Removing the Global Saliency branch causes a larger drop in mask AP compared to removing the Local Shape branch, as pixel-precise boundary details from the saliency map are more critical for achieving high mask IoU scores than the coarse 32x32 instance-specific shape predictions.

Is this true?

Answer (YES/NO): NO